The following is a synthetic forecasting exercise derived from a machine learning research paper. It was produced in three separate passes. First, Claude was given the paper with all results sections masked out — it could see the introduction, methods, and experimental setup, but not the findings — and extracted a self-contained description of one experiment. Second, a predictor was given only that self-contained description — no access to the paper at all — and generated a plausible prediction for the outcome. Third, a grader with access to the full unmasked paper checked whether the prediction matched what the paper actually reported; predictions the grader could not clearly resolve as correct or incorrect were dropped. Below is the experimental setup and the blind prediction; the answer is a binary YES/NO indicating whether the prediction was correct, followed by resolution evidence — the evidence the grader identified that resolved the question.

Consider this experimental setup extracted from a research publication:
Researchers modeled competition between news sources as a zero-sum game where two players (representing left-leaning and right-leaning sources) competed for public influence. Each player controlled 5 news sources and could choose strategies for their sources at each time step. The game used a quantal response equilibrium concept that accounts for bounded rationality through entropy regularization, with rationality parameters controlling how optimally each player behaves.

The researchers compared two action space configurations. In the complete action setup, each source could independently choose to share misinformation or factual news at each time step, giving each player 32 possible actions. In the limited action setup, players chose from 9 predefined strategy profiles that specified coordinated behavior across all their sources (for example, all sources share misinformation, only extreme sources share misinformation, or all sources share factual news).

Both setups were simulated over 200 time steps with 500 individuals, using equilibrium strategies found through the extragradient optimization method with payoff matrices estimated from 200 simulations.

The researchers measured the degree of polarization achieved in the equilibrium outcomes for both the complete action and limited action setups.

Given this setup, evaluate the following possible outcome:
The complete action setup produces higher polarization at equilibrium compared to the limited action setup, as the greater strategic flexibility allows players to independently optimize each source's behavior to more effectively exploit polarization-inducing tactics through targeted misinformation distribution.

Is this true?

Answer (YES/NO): YES